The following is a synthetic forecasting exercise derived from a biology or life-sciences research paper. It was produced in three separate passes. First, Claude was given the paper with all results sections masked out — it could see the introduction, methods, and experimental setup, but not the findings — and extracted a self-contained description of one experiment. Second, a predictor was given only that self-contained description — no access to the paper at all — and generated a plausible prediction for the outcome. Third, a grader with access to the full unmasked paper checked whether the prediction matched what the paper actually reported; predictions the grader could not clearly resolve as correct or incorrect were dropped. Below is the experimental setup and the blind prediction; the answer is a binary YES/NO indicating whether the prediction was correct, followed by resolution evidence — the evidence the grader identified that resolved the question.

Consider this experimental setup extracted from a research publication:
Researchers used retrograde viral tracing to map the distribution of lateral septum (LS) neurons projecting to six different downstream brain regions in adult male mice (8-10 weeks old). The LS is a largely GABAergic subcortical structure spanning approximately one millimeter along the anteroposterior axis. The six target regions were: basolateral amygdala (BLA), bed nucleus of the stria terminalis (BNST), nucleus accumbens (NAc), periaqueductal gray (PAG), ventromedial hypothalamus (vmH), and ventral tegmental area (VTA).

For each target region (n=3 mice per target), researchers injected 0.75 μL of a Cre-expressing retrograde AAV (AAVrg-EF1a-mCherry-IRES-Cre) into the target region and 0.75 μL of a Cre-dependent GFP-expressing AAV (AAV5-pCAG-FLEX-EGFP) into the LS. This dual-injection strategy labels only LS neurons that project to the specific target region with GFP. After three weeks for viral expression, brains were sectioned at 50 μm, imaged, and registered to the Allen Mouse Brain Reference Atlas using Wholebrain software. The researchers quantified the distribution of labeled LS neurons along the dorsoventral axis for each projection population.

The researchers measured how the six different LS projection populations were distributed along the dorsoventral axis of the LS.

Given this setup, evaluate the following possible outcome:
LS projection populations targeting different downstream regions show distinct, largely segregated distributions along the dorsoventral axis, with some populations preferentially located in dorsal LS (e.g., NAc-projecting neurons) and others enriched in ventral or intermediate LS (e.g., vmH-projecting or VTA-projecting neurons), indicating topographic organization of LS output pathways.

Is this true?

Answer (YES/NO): YES